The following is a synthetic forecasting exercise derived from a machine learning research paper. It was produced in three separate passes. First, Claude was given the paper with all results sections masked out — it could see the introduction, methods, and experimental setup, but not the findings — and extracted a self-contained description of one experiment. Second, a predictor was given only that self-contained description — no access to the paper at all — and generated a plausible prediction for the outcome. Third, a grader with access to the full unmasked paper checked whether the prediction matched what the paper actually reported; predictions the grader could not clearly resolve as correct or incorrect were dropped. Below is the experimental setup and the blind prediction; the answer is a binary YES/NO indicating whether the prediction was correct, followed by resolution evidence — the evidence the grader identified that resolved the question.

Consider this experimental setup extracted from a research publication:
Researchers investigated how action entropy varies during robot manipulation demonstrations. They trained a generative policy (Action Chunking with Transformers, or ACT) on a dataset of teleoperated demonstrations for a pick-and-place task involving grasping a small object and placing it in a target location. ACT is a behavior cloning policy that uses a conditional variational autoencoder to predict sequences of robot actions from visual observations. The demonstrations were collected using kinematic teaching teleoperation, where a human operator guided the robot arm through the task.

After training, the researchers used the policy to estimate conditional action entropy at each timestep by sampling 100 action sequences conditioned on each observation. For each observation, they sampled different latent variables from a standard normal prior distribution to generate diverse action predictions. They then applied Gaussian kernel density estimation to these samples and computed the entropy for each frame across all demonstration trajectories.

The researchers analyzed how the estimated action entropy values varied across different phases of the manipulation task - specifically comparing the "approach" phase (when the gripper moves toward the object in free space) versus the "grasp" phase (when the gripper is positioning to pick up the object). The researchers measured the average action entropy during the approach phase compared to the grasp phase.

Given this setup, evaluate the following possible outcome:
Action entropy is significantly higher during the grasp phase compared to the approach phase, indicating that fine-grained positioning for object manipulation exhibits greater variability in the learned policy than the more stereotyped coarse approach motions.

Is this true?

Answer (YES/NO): NO